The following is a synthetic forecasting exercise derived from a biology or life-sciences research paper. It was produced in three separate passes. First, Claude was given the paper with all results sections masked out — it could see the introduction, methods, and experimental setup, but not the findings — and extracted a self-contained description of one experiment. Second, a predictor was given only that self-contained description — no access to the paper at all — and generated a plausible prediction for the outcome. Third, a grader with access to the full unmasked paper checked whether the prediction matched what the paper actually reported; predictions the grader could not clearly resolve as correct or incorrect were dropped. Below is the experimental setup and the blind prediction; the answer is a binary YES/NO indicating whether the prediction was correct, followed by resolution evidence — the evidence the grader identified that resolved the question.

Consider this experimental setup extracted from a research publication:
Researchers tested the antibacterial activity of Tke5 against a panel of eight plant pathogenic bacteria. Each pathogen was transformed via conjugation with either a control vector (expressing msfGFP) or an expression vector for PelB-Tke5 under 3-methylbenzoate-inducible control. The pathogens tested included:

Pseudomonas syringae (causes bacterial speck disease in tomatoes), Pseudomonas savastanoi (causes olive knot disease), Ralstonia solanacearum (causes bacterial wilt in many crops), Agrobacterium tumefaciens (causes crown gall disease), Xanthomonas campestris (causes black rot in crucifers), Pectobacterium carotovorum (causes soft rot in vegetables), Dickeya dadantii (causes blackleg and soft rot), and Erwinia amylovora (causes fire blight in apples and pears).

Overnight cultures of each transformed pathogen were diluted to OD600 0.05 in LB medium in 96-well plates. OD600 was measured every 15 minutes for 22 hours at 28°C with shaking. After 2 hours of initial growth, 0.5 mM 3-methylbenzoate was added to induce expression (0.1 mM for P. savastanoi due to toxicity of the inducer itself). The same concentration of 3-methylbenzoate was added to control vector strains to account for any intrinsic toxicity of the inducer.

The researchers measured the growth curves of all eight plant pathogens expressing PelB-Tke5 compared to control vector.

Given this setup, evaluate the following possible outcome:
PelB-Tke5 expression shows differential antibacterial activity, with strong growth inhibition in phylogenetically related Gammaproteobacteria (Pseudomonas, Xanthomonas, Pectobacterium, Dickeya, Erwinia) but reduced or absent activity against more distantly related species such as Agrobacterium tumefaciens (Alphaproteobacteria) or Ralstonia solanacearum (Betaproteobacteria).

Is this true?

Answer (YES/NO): NO